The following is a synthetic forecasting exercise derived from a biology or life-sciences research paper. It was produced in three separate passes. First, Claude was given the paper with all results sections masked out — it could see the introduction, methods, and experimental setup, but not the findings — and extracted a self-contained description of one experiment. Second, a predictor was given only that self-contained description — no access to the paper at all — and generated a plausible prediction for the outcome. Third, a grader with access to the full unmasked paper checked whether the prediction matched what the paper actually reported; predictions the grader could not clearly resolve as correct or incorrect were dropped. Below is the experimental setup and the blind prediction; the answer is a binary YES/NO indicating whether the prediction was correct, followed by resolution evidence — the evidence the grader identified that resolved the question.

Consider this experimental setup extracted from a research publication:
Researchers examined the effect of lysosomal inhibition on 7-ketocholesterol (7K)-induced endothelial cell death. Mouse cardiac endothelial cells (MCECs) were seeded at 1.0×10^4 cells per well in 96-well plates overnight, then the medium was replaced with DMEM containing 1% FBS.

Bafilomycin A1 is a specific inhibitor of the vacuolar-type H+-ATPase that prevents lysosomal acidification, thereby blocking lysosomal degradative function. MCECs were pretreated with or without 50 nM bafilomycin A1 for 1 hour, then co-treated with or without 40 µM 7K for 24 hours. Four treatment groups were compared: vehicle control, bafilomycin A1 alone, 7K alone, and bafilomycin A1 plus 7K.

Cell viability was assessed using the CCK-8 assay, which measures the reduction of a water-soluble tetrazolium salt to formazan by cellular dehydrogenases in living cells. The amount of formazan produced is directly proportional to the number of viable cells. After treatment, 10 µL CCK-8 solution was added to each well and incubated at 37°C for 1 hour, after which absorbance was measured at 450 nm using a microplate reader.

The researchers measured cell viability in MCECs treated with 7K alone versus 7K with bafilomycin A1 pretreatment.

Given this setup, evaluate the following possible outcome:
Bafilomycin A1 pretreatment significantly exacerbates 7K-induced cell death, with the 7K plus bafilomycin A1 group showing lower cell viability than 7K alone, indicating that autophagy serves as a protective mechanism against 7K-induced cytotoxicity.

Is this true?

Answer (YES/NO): YES